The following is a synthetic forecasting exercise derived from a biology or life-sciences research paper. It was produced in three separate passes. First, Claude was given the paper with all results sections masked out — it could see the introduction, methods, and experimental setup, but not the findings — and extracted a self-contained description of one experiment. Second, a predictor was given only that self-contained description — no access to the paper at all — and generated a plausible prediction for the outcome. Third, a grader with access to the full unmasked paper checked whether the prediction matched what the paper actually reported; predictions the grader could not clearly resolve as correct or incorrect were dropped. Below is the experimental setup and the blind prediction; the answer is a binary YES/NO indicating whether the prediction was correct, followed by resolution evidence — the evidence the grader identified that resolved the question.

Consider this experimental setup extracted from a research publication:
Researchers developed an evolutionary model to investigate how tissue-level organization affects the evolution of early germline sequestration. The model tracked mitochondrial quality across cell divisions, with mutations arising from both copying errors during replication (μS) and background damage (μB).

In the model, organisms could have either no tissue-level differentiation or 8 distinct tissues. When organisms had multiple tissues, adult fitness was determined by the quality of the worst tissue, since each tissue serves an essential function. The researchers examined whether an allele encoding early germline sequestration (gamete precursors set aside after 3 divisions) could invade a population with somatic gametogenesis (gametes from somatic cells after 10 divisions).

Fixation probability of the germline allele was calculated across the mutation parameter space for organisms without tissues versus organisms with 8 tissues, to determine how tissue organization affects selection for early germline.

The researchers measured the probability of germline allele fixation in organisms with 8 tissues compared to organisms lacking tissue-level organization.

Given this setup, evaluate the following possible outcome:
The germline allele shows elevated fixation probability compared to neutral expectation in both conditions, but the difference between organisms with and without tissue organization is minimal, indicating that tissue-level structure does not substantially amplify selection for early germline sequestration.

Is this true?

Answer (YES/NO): NO